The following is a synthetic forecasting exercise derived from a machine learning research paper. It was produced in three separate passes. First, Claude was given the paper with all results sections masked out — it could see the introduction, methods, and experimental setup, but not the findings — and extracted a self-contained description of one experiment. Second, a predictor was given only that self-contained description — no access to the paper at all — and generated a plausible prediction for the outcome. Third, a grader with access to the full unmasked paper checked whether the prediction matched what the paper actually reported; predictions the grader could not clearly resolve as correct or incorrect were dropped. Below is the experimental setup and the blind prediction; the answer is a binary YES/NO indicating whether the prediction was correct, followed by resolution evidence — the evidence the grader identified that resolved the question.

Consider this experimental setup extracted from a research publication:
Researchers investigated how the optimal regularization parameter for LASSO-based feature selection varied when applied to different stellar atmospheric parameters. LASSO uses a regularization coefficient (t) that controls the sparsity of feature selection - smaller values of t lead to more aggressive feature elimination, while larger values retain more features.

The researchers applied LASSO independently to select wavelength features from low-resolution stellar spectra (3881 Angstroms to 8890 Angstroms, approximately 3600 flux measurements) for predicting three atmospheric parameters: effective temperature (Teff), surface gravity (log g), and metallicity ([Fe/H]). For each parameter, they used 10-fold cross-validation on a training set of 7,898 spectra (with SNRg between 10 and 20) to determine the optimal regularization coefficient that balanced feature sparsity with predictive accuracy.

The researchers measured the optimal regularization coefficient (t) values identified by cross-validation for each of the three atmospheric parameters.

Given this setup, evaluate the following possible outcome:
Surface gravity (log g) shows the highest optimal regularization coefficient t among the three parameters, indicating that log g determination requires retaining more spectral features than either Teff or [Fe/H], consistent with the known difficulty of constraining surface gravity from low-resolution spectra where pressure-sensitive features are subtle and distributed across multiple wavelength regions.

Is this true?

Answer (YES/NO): NO